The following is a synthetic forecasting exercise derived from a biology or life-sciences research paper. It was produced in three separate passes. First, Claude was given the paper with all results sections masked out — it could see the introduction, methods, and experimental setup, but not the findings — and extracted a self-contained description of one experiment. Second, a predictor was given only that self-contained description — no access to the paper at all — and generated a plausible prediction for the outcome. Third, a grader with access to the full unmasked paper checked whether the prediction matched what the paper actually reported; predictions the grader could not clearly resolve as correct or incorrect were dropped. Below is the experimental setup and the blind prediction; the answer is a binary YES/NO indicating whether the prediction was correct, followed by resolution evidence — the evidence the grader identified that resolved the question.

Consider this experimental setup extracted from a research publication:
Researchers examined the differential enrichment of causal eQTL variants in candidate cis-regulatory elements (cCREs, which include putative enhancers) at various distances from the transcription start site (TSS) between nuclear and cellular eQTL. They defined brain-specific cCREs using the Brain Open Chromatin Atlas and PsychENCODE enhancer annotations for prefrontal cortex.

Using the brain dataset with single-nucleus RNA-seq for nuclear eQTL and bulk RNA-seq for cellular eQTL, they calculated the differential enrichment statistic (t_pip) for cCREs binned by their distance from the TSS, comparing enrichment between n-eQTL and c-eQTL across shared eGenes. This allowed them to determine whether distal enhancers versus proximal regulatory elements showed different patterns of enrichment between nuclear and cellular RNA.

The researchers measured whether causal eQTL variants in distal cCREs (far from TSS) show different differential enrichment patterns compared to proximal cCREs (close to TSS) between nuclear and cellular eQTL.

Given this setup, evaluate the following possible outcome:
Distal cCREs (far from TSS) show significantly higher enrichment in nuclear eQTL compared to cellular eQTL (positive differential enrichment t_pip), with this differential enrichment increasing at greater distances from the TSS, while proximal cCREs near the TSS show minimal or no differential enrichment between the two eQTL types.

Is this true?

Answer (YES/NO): NO